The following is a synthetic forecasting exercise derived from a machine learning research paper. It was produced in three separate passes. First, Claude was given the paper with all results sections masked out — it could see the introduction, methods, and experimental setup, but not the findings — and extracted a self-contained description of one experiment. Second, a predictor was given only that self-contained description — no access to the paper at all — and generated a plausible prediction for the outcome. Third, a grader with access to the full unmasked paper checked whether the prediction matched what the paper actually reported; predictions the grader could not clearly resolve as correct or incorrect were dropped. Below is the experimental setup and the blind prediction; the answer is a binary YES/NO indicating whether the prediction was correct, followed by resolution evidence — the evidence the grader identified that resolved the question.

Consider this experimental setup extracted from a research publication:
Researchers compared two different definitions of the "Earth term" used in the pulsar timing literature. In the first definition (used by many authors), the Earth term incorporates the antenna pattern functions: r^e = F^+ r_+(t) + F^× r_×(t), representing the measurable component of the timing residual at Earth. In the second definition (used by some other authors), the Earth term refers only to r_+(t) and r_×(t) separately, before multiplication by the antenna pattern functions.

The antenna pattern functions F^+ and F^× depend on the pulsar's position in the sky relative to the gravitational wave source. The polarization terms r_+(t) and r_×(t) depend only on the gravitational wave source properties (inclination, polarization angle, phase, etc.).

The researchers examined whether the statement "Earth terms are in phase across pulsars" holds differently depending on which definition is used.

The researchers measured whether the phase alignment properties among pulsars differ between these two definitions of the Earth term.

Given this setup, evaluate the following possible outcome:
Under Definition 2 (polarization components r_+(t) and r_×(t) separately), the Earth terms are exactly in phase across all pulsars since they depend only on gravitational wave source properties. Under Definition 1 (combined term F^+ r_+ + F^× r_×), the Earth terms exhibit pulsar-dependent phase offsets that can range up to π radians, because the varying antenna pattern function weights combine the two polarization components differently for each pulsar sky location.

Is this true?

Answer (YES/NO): YES